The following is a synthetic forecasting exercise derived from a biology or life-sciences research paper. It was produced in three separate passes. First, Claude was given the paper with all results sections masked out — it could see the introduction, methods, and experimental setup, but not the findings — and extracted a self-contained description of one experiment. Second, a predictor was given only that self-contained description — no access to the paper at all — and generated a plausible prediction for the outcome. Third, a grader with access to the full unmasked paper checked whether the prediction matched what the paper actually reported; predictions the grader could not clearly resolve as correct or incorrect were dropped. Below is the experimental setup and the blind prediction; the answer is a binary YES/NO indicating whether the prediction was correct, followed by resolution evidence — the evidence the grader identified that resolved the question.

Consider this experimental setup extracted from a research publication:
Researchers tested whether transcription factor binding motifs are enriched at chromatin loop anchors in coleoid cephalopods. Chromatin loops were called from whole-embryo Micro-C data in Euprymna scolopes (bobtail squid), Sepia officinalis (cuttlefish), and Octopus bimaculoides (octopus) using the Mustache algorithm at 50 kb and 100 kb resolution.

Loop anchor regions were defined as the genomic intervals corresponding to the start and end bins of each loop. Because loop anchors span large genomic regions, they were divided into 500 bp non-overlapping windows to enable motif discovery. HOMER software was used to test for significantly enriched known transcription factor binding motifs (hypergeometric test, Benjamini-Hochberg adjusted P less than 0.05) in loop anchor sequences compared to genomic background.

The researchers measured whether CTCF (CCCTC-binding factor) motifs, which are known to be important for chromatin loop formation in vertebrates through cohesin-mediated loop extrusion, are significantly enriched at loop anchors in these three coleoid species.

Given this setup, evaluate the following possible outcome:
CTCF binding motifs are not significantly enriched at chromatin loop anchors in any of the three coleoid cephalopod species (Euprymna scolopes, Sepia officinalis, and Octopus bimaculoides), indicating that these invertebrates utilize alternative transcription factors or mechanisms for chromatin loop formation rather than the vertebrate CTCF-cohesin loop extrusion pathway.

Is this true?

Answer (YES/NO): NO